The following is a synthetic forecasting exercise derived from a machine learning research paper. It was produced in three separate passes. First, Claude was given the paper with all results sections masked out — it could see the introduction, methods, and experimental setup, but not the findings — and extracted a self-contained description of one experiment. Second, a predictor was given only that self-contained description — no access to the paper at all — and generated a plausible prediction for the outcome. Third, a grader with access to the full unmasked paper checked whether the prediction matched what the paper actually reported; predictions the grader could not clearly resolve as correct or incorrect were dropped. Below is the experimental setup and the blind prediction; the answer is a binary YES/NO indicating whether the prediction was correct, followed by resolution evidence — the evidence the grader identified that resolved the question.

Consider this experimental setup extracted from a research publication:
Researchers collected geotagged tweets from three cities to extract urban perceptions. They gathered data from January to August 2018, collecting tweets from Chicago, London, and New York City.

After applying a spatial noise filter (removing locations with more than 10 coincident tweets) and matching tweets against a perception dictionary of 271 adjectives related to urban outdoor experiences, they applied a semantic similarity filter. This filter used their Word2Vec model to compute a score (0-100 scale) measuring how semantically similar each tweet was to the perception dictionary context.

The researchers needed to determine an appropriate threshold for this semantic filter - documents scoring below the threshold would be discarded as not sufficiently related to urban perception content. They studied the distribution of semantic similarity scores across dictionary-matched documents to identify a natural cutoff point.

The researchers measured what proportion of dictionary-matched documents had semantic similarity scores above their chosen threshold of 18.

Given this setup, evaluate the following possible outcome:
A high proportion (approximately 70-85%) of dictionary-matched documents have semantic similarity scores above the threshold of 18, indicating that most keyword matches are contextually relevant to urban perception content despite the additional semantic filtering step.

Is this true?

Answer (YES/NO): YES